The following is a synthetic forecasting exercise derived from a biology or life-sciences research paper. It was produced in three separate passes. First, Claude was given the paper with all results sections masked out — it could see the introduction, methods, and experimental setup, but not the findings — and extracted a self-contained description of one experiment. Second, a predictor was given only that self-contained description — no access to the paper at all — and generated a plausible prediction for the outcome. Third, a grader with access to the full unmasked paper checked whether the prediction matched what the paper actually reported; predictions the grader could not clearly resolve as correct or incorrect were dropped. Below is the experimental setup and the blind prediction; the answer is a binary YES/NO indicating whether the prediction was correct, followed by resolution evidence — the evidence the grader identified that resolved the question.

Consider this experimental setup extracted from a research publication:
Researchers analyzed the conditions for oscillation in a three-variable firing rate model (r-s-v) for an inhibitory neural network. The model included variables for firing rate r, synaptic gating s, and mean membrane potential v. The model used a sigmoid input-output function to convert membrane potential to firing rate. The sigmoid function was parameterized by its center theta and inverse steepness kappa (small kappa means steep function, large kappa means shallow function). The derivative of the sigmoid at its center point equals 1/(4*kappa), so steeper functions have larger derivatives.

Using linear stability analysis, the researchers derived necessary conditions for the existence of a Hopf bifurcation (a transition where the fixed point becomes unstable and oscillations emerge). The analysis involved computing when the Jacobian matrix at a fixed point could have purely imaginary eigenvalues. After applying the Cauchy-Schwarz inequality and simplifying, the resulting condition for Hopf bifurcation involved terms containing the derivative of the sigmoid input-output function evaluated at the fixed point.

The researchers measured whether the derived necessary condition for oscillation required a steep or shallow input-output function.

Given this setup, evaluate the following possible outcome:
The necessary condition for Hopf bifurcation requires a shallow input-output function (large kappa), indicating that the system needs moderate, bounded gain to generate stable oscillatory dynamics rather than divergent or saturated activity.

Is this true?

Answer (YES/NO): NO